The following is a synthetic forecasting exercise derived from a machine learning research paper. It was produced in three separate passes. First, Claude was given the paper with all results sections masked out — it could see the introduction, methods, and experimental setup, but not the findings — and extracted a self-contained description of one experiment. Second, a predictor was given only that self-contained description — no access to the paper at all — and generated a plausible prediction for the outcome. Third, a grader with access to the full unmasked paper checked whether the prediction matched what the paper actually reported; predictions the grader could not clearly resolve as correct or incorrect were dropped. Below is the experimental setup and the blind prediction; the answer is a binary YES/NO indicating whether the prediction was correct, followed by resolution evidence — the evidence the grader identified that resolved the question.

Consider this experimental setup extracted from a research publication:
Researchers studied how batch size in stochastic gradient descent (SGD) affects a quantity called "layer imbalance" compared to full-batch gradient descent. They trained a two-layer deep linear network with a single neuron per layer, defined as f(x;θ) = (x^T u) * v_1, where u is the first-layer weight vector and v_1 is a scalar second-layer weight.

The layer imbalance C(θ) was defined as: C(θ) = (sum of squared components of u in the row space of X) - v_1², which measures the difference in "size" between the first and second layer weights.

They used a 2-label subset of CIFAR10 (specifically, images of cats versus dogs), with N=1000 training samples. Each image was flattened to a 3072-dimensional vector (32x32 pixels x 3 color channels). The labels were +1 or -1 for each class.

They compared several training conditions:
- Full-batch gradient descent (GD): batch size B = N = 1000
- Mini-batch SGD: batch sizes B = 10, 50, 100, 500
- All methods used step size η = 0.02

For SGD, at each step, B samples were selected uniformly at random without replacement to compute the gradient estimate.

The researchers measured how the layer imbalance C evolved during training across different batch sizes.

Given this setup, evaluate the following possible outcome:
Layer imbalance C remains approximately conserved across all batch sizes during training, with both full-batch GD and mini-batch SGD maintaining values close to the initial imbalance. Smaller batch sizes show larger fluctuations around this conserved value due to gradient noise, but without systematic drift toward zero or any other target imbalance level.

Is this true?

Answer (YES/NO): NO